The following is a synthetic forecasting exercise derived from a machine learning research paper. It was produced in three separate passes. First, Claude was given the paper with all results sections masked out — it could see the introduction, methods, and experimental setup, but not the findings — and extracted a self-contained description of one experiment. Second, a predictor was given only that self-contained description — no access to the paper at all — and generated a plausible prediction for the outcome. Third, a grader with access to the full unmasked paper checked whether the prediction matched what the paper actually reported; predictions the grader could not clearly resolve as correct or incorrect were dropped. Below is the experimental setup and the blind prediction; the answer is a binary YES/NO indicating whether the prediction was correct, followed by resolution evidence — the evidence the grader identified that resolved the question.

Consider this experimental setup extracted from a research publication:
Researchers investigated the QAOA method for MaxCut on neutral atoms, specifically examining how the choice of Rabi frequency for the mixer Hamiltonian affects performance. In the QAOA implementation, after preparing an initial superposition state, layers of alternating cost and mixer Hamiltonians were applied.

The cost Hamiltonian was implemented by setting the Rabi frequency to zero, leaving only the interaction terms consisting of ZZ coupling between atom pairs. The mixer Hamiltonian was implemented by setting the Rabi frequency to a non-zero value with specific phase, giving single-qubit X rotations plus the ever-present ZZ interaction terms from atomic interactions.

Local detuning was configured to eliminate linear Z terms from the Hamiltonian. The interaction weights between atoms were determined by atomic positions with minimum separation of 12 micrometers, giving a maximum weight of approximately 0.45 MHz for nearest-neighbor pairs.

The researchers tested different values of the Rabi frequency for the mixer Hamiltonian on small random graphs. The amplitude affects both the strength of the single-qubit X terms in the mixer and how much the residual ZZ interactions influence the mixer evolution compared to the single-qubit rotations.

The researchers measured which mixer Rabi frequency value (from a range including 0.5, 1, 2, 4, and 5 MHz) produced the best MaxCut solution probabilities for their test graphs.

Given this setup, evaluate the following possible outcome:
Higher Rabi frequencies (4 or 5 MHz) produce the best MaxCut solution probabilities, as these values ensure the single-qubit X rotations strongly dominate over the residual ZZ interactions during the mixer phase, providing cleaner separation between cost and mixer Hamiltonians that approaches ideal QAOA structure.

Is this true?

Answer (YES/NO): NO